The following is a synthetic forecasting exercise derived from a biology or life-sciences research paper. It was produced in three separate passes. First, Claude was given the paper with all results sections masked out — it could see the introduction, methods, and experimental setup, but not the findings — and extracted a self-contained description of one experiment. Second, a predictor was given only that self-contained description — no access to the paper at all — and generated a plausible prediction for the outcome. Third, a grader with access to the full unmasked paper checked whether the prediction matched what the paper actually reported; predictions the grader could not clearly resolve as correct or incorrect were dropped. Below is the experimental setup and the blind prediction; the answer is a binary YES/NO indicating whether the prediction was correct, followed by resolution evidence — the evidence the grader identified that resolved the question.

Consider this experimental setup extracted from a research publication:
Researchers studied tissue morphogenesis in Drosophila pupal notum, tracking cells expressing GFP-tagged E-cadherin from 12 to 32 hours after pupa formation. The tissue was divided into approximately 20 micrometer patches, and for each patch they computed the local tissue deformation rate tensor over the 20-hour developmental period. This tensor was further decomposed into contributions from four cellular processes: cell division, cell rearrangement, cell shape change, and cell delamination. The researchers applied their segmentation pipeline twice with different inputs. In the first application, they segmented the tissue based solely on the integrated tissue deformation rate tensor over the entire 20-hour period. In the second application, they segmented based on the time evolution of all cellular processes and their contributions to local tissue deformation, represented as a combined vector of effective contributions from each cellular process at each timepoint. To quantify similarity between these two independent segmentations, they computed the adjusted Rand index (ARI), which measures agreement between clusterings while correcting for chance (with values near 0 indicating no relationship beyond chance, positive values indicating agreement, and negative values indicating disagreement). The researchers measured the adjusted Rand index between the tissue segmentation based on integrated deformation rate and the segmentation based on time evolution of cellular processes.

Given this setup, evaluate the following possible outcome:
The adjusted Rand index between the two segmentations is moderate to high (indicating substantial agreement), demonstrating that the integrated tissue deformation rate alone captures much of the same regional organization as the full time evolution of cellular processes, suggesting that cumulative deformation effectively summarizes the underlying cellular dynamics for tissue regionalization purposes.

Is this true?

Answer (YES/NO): NO